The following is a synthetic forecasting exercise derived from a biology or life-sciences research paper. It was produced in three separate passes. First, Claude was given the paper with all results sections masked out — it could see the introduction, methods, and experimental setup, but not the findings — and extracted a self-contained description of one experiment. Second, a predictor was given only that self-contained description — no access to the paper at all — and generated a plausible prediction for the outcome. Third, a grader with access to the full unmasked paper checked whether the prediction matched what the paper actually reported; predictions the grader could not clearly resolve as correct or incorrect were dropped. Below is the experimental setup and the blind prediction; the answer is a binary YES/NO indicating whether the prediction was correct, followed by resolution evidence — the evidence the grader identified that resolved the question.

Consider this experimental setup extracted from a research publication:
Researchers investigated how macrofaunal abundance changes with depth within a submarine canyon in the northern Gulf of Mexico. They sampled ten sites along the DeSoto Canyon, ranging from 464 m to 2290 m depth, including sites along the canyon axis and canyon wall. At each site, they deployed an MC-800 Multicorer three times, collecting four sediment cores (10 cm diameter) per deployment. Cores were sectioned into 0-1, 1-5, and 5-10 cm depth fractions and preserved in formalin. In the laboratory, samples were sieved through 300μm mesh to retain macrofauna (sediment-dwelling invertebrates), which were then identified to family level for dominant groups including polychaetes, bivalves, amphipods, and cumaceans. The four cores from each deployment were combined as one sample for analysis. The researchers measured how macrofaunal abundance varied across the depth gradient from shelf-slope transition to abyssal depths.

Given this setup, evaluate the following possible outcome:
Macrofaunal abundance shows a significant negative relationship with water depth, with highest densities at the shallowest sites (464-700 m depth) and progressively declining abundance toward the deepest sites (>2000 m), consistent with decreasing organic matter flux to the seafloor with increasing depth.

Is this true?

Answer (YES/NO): YES